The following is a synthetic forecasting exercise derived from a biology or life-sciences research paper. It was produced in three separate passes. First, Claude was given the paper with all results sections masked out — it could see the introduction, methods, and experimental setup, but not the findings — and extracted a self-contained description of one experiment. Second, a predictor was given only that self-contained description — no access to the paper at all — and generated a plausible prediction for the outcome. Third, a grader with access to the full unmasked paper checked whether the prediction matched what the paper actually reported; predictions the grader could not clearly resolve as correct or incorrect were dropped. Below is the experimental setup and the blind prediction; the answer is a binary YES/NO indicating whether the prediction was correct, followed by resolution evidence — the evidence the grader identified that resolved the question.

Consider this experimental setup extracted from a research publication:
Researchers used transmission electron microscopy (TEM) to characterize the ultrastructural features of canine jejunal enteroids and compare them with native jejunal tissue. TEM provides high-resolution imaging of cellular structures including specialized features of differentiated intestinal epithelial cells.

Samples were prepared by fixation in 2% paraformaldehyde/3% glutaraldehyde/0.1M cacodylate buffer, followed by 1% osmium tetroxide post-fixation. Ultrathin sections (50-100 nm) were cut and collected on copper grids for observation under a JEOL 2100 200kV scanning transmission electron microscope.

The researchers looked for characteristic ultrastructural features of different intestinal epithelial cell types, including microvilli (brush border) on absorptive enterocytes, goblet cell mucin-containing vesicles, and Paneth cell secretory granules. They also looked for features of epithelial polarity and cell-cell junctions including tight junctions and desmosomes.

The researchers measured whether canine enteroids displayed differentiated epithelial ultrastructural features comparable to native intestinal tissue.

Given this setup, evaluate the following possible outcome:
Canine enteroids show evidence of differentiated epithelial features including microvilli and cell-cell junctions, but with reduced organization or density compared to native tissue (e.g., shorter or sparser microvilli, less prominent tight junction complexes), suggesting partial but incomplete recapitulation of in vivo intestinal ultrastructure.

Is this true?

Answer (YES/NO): NO